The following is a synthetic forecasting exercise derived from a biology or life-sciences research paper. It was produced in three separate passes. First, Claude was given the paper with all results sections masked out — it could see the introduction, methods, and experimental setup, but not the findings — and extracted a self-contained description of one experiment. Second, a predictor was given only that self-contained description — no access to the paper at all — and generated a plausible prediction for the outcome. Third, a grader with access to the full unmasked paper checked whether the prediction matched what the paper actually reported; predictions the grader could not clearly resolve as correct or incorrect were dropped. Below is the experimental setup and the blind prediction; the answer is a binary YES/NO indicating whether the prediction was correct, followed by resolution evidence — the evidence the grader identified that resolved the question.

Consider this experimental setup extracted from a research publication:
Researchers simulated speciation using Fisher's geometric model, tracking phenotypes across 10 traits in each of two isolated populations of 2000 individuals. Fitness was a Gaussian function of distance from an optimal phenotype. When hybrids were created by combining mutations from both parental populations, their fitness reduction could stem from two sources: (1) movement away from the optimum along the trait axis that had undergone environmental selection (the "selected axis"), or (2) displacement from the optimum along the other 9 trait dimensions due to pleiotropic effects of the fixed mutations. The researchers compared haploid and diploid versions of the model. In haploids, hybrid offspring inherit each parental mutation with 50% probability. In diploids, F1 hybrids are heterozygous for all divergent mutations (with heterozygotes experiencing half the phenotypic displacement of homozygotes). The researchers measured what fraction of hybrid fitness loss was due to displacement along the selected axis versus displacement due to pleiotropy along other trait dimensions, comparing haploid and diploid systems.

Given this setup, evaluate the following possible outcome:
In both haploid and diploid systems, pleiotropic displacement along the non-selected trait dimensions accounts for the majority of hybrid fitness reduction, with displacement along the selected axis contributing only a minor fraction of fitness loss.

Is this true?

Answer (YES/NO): YES